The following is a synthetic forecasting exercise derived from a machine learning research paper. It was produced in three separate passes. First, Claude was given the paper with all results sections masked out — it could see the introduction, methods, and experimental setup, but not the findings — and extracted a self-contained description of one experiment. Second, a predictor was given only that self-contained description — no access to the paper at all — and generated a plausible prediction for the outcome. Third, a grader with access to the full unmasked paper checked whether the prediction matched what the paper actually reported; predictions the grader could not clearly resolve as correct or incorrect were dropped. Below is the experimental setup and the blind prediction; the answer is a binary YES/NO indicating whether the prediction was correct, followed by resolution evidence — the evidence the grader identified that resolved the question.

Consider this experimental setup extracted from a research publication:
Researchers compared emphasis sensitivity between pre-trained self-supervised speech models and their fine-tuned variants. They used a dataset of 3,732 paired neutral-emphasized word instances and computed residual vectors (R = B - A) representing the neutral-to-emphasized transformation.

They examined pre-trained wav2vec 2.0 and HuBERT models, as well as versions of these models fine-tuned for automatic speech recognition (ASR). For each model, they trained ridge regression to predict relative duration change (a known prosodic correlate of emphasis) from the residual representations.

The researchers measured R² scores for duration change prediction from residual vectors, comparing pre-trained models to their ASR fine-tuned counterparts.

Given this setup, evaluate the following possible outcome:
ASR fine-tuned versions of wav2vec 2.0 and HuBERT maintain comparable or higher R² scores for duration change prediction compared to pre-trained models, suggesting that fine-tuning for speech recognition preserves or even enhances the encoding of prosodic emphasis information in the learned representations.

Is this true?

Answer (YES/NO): YES